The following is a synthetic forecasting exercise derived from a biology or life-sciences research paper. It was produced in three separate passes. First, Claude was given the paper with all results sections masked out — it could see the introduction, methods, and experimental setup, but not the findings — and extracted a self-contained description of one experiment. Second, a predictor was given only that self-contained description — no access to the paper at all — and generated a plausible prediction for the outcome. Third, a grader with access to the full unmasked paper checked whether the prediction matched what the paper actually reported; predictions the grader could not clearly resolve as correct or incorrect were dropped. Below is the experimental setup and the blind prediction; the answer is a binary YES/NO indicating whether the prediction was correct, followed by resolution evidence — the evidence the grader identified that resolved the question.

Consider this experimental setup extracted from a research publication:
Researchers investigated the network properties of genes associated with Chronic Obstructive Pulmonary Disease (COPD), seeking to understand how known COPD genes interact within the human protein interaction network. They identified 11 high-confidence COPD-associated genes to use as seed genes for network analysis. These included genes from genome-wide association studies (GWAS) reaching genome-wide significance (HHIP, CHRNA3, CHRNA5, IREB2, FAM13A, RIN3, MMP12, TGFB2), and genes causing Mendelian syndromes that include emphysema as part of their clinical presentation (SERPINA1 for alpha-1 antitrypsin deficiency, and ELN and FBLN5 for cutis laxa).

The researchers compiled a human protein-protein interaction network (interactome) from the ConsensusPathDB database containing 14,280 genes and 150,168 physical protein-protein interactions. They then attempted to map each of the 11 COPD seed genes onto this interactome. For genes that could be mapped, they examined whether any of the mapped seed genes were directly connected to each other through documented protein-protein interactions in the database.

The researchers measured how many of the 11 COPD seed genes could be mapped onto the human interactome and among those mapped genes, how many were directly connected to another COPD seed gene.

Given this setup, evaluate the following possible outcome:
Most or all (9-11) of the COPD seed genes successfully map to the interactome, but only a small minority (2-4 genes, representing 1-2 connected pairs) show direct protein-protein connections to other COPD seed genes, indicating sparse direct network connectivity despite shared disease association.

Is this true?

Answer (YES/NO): YES